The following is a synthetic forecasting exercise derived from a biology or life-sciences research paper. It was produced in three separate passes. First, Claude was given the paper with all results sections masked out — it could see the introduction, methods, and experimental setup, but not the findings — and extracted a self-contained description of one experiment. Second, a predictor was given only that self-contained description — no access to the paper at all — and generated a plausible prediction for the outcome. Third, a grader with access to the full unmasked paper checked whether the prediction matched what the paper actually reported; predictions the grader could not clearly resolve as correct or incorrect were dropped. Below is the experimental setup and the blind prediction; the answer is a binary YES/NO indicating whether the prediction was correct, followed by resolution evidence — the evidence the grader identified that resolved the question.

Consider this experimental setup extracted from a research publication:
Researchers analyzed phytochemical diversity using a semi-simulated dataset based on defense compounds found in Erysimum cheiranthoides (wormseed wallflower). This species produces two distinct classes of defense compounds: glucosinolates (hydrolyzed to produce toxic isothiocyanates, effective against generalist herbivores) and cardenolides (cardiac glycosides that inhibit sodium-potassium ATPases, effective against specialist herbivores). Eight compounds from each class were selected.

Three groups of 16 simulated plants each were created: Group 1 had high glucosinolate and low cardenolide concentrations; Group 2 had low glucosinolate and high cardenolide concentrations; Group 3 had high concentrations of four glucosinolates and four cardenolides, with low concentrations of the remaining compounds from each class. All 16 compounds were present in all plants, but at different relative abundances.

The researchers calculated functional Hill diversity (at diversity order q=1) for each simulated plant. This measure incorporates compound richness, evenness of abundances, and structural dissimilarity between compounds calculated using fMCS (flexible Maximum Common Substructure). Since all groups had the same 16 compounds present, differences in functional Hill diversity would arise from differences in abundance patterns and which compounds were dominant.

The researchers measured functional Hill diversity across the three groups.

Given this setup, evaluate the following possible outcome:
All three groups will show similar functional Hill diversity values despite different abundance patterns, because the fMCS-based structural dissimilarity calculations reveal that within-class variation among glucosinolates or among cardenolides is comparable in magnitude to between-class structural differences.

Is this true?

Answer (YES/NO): NO